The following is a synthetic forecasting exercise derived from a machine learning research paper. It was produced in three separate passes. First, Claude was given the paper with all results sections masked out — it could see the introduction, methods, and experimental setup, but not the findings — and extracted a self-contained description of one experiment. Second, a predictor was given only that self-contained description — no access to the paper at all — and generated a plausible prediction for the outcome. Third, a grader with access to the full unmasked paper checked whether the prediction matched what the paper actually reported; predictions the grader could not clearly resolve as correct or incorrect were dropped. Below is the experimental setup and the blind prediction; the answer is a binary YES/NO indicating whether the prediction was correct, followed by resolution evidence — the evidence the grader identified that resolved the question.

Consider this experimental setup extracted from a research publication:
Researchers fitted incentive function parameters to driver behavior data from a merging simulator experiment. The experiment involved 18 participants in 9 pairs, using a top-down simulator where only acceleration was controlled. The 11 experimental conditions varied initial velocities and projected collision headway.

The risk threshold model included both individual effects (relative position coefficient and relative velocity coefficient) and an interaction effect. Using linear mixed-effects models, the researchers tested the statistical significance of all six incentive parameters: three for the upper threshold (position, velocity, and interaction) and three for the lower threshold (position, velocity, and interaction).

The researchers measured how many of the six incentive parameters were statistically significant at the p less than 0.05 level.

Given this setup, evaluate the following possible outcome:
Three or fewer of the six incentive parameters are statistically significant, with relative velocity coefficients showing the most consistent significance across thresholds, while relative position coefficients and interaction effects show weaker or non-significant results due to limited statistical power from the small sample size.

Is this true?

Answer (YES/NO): NO